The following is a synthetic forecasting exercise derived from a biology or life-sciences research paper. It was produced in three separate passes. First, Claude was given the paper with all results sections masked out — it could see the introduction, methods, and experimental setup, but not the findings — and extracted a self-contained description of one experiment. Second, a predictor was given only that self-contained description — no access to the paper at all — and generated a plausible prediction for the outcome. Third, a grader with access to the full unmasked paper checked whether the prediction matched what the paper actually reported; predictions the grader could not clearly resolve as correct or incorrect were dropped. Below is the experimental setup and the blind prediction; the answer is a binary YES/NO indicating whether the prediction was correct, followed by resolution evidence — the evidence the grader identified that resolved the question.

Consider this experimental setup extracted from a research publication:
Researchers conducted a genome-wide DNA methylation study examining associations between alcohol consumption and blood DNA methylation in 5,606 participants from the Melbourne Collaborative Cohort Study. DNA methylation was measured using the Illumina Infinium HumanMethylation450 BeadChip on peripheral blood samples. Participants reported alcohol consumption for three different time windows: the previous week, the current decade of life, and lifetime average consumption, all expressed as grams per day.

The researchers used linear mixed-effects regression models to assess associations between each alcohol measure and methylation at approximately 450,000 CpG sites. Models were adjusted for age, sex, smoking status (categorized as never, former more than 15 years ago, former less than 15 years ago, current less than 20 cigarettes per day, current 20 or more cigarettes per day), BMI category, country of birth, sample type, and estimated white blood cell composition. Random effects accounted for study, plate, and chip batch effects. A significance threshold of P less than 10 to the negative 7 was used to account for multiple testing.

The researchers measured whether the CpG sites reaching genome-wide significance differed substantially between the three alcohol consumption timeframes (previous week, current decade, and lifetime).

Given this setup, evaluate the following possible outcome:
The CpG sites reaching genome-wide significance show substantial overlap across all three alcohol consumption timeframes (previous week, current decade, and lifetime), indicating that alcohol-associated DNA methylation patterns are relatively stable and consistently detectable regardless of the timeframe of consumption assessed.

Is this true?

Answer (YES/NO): NO